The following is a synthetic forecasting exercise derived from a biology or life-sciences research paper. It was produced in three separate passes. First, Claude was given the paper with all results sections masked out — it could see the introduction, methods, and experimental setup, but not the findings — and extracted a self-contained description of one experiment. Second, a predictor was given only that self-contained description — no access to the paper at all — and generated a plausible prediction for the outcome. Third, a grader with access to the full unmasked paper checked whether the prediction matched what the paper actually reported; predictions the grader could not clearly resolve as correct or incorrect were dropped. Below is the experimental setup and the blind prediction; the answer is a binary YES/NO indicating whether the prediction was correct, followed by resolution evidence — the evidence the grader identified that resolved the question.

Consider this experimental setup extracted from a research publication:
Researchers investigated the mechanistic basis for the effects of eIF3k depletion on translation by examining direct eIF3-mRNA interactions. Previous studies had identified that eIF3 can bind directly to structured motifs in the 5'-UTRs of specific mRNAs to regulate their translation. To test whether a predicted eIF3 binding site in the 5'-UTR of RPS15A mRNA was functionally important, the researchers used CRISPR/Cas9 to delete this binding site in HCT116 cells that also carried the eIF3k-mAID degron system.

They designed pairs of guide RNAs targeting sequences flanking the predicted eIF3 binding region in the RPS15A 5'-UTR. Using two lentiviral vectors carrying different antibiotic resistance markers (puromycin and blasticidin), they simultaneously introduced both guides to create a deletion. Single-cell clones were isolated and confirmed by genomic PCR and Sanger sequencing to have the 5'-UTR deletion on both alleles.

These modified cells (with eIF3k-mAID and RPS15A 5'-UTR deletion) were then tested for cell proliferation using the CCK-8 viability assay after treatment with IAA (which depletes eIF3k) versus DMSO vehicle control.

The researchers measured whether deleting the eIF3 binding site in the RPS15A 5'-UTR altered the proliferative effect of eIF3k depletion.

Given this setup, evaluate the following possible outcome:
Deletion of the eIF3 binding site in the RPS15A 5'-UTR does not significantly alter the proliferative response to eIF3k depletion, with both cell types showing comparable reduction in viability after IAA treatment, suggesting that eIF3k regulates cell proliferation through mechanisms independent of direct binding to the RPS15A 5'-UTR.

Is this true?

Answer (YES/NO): NO